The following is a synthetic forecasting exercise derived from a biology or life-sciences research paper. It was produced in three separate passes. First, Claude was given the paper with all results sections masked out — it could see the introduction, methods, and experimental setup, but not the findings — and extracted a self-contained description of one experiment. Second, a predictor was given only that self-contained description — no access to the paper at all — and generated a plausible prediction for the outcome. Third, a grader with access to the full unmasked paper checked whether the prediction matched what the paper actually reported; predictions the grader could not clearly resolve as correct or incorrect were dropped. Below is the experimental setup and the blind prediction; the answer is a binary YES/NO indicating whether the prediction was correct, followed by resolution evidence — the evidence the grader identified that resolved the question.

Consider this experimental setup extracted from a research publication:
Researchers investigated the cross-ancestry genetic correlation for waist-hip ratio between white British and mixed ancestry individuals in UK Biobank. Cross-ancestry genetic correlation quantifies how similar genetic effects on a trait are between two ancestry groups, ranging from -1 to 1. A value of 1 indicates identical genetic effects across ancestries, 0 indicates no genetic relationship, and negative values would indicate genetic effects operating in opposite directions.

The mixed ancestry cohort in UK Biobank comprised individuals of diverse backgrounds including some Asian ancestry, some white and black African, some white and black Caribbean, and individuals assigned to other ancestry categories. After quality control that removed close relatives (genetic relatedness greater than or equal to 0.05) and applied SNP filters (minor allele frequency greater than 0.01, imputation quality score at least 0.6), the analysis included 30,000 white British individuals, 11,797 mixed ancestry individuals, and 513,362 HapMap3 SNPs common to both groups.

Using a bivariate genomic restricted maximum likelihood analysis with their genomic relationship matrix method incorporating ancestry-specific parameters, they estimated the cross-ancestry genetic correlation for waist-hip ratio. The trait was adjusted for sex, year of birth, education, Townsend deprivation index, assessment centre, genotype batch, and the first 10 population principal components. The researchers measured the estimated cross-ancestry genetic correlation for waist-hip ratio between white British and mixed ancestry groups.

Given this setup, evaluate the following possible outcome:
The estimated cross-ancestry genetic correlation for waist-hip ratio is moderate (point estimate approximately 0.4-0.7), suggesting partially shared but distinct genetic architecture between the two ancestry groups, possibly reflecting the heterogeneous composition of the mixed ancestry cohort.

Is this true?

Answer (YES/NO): NO